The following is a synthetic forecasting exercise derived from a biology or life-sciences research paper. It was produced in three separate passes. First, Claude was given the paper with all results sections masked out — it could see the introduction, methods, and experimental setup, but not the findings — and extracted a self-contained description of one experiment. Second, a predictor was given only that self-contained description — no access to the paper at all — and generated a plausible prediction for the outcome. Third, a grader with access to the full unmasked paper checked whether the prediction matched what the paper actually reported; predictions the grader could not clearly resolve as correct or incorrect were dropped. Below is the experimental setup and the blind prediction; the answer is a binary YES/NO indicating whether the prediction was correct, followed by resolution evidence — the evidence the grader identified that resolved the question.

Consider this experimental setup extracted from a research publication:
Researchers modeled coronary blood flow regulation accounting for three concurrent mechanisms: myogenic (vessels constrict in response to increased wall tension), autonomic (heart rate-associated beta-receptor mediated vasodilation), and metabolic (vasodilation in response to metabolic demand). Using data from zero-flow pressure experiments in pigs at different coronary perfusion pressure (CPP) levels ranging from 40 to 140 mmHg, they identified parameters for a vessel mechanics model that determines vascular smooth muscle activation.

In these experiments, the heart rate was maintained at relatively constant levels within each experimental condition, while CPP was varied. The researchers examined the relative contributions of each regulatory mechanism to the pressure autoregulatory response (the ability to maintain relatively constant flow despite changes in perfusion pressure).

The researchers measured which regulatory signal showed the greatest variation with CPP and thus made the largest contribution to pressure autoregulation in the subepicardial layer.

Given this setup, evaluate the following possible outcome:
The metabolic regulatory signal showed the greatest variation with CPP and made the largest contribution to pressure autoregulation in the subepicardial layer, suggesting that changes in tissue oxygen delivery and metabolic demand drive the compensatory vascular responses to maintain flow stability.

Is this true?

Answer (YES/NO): NO